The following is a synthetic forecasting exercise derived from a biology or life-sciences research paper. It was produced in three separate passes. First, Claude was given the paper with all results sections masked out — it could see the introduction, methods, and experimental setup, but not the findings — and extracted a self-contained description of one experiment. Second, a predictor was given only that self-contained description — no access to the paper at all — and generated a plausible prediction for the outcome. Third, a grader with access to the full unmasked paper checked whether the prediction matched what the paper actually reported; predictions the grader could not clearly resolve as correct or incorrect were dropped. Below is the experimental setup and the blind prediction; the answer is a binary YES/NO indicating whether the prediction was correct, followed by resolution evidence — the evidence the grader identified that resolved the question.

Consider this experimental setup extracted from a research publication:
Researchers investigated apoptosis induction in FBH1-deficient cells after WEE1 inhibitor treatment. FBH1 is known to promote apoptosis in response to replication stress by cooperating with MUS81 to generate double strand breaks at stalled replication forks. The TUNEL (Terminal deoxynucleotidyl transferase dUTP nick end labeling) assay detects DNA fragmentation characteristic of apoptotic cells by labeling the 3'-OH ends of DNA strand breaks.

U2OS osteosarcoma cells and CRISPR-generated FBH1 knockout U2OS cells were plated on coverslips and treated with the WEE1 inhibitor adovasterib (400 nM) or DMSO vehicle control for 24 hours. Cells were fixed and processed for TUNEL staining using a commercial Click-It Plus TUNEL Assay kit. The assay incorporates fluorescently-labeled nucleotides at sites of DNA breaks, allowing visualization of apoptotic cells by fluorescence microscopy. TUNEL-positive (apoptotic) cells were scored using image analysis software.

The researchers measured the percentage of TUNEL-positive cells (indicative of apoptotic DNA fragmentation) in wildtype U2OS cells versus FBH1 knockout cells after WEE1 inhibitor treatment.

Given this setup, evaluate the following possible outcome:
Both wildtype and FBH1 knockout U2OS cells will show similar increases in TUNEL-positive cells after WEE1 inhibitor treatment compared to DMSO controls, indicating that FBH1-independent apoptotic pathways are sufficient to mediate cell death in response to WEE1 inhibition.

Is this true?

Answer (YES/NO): NO